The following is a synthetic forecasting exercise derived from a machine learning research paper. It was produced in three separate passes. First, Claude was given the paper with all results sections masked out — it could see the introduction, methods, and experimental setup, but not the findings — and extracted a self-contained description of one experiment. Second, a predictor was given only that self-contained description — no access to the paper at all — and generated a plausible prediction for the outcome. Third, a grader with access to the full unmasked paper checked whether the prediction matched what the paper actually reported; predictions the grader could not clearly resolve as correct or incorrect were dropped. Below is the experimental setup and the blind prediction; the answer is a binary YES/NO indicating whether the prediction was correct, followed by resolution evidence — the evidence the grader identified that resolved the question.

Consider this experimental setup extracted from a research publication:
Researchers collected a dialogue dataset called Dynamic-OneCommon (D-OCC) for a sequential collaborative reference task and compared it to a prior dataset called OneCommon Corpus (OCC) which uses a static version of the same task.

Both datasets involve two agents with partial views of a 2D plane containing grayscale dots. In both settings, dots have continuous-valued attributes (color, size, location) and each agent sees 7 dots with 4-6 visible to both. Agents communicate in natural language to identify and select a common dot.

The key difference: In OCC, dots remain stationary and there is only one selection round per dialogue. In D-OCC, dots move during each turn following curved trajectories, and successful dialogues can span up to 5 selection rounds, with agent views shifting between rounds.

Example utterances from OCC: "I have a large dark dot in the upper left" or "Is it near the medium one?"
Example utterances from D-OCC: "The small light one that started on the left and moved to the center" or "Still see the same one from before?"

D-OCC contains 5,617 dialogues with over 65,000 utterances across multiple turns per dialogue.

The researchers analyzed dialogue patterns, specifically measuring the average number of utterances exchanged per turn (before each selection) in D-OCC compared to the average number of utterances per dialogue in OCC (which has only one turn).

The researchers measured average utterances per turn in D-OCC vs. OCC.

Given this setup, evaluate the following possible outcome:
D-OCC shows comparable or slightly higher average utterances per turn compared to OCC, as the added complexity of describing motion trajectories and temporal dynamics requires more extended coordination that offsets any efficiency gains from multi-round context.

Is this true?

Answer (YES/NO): NO